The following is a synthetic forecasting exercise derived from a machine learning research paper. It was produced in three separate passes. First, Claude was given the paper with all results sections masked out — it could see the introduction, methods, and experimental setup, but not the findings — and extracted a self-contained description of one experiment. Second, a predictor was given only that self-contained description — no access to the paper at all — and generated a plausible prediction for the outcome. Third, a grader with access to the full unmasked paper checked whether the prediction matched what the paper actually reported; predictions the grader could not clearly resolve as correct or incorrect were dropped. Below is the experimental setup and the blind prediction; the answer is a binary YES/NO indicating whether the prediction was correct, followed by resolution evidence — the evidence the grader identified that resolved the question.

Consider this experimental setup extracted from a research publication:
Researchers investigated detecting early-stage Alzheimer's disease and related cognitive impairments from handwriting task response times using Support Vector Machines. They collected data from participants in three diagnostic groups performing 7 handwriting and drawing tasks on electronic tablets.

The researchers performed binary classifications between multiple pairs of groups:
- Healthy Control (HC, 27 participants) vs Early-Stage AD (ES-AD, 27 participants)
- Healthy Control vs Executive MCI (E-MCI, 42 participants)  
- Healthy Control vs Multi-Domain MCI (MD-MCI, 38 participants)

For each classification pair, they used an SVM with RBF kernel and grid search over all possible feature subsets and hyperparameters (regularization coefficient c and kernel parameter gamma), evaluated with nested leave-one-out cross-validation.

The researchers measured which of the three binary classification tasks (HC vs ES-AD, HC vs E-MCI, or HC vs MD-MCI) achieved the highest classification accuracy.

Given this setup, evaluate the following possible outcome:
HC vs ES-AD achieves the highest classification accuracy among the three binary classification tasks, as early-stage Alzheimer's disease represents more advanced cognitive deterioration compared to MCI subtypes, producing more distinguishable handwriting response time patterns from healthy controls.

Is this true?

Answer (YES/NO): YES